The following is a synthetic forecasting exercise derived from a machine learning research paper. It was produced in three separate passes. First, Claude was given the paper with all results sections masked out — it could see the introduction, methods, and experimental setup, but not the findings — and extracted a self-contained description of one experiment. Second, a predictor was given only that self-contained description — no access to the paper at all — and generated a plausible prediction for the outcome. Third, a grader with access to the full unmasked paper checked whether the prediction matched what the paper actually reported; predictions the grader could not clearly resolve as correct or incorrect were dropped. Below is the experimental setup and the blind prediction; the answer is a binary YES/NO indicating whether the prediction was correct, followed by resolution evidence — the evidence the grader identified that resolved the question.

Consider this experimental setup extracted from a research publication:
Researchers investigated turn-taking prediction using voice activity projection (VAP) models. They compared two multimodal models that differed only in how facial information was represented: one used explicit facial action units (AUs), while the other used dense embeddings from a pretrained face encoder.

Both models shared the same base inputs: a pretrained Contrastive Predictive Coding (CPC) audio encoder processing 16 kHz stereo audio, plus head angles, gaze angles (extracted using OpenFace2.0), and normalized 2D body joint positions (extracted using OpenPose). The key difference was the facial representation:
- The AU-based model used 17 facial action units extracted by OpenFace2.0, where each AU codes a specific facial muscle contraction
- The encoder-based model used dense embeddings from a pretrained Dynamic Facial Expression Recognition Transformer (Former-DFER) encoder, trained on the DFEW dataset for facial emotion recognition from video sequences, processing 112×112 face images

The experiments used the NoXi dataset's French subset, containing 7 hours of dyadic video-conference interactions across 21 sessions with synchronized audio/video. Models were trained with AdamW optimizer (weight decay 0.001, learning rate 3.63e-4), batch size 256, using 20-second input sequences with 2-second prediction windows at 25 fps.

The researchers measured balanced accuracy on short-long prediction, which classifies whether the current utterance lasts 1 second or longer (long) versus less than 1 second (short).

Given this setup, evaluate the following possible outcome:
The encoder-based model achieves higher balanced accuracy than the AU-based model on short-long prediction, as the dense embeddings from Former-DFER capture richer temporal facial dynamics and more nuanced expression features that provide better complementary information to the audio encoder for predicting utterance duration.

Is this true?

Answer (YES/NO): NO